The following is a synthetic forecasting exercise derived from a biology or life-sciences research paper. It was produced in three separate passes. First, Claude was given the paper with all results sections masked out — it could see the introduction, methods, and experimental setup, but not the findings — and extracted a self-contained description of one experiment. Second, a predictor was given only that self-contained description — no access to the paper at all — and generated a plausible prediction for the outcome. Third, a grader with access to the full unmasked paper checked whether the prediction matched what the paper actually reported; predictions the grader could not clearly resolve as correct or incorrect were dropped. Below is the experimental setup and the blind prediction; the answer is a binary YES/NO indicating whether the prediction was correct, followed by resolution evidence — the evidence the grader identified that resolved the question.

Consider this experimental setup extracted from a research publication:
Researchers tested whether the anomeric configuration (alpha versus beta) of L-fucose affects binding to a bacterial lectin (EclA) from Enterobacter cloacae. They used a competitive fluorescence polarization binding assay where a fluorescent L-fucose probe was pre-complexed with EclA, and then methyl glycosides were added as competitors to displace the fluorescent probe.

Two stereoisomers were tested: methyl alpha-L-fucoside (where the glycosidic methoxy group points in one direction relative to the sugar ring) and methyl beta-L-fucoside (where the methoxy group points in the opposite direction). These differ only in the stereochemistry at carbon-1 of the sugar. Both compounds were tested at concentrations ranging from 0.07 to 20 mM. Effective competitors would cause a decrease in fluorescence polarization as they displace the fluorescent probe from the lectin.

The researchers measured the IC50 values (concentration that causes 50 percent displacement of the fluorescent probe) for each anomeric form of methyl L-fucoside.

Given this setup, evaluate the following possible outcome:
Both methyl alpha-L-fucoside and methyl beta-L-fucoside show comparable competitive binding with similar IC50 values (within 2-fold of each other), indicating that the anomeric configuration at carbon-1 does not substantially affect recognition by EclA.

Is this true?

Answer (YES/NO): YES